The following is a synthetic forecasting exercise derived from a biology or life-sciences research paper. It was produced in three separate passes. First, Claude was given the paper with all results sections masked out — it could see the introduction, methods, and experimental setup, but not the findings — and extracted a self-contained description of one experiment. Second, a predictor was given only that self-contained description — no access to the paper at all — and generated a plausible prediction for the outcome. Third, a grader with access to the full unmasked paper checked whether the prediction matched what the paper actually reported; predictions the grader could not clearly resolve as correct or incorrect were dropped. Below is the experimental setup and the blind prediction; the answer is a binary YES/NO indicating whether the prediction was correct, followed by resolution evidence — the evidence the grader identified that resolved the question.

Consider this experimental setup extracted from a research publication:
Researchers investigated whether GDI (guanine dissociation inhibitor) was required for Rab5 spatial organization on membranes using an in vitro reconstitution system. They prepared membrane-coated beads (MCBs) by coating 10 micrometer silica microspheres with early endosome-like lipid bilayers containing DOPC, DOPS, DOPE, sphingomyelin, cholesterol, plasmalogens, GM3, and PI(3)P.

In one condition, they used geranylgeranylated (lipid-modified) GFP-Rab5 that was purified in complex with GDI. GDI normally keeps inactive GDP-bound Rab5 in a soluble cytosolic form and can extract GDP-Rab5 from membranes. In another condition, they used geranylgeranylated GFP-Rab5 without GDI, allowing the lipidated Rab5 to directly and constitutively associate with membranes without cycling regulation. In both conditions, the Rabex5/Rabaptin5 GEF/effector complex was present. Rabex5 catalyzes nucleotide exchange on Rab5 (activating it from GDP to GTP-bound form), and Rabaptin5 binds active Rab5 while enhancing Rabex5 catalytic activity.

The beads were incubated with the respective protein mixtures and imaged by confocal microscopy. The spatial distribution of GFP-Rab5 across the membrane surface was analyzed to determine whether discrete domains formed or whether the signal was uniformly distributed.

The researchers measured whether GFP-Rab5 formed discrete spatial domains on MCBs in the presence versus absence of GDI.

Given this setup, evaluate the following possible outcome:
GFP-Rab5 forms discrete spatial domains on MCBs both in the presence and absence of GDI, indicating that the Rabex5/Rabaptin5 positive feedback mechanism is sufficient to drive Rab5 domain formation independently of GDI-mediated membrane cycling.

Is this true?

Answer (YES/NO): NO